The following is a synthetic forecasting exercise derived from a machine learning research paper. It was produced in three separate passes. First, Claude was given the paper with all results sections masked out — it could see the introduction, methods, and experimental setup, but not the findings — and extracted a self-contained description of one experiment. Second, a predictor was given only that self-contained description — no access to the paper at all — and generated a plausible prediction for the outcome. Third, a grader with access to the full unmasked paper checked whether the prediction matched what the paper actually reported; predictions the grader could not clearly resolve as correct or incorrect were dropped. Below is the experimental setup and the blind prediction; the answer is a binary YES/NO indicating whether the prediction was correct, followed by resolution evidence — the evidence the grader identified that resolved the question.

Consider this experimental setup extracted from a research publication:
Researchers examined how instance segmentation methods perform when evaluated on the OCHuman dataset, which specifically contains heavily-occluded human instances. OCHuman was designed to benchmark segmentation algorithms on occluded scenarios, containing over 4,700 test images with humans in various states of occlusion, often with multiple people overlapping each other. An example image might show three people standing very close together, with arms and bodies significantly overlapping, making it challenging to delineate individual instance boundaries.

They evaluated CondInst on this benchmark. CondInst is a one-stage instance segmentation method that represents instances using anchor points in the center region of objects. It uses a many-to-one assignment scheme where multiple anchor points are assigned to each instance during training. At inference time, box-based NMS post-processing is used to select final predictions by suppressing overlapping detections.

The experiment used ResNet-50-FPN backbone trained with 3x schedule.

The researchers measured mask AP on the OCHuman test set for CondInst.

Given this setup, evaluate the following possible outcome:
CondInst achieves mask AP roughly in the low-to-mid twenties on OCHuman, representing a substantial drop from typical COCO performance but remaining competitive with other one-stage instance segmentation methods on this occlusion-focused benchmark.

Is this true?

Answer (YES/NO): NO